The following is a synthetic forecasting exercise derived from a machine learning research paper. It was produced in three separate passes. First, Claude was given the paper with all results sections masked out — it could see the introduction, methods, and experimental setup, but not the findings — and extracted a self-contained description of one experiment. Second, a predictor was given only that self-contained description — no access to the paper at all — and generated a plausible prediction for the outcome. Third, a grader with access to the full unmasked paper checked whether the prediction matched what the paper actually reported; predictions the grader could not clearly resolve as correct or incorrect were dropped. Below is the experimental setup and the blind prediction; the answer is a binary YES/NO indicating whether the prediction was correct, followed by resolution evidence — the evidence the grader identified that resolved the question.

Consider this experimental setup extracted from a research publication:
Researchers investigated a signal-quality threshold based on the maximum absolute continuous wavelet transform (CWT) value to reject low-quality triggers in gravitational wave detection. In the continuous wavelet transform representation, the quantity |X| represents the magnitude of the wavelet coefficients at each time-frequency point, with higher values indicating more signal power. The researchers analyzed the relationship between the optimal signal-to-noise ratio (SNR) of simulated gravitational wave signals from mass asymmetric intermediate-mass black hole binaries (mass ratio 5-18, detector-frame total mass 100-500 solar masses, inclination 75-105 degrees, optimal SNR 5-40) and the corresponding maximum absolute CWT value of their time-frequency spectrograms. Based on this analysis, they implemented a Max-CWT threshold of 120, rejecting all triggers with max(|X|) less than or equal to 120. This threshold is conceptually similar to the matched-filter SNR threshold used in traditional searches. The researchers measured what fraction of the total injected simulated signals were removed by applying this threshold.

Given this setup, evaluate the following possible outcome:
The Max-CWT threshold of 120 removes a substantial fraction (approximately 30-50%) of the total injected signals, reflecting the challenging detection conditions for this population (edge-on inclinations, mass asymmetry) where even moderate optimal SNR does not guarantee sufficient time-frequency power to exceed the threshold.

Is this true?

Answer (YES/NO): NO